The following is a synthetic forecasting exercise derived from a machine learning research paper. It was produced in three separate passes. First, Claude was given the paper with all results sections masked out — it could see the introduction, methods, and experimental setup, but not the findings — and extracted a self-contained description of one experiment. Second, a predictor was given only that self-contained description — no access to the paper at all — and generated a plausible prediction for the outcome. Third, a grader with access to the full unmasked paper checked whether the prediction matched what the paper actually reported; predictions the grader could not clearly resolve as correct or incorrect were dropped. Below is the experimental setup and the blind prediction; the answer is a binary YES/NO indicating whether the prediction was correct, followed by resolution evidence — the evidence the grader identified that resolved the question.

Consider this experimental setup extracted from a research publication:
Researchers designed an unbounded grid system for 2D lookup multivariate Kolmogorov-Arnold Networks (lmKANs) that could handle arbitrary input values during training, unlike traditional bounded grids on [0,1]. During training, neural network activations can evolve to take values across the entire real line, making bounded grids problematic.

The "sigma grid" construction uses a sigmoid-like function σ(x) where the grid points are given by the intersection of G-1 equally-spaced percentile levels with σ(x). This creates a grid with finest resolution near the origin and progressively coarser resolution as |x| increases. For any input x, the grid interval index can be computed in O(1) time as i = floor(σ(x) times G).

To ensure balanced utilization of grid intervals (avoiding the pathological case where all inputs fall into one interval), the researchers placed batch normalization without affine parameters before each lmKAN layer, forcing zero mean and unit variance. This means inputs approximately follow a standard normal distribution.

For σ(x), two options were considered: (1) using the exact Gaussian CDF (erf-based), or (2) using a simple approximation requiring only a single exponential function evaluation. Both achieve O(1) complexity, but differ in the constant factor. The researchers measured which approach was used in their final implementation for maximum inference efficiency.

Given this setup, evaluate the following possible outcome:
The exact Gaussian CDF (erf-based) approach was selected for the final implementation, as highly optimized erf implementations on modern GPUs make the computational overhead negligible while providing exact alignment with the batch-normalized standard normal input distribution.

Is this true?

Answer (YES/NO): NO